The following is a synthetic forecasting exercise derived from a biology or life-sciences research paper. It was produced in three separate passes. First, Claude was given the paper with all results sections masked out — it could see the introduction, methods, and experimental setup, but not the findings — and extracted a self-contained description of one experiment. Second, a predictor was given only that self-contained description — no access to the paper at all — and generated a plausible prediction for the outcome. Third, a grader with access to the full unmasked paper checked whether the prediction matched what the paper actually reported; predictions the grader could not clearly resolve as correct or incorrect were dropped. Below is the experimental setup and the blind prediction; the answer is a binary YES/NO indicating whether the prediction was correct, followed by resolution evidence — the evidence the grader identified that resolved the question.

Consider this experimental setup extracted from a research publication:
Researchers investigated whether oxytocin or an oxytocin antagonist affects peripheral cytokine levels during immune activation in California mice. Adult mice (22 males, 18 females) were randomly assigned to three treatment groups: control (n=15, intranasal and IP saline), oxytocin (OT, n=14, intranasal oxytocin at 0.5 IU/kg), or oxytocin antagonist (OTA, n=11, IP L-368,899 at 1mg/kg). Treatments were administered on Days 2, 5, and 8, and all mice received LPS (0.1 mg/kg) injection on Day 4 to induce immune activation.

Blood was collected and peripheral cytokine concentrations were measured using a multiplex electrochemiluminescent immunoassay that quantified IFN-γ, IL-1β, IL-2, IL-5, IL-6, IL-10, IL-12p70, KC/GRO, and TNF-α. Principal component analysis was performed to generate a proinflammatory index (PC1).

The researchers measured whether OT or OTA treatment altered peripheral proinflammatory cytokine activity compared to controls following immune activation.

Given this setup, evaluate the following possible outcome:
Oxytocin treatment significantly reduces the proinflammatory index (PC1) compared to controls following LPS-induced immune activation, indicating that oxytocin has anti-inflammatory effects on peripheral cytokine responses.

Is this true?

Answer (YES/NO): NO